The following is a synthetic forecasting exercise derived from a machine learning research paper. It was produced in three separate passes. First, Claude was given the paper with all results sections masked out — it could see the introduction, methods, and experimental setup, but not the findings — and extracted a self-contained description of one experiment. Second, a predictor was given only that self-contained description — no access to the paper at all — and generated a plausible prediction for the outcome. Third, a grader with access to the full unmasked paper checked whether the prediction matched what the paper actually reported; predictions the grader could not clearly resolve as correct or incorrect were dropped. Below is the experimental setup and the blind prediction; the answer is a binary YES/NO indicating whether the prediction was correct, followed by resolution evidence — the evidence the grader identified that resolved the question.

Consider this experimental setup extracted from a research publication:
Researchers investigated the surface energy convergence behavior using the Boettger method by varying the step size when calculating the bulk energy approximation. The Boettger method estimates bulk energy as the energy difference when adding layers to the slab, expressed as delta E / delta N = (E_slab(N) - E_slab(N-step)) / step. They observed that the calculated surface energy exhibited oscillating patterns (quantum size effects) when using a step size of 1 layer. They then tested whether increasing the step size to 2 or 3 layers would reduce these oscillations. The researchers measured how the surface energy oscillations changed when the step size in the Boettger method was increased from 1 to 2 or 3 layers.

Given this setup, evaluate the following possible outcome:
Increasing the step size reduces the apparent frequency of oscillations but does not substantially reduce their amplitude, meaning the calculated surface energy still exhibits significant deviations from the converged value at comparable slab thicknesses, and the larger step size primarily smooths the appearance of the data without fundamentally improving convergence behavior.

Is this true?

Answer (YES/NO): NO